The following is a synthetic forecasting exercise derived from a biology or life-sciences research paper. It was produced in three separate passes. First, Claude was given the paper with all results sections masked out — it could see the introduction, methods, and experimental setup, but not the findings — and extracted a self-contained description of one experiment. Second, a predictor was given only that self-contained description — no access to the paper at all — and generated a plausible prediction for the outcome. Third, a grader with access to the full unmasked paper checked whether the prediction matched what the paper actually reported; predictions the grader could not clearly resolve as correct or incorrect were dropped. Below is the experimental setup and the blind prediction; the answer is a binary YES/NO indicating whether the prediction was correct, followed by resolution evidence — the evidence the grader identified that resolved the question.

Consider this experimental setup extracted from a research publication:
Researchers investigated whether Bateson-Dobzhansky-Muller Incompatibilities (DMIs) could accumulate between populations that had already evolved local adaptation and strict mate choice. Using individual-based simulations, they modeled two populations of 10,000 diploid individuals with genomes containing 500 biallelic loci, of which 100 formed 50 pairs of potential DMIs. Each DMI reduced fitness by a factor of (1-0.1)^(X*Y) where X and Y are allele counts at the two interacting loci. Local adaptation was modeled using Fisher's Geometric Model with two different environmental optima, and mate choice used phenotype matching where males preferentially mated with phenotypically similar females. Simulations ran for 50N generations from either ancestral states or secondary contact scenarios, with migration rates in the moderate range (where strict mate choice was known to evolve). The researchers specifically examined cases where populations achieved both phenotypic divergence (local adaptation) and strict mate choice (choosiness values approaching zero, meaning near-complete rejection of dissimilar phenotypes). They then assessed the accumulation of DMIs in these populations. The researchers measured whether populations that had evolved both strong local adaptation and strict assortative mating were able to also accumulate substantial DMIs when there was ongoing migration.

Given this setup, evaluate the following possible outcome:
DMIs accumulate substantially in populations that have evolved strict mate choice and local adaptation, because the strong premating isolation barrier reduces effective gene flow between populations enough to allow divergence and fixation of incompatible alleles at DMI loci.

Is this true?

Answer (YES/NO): NO